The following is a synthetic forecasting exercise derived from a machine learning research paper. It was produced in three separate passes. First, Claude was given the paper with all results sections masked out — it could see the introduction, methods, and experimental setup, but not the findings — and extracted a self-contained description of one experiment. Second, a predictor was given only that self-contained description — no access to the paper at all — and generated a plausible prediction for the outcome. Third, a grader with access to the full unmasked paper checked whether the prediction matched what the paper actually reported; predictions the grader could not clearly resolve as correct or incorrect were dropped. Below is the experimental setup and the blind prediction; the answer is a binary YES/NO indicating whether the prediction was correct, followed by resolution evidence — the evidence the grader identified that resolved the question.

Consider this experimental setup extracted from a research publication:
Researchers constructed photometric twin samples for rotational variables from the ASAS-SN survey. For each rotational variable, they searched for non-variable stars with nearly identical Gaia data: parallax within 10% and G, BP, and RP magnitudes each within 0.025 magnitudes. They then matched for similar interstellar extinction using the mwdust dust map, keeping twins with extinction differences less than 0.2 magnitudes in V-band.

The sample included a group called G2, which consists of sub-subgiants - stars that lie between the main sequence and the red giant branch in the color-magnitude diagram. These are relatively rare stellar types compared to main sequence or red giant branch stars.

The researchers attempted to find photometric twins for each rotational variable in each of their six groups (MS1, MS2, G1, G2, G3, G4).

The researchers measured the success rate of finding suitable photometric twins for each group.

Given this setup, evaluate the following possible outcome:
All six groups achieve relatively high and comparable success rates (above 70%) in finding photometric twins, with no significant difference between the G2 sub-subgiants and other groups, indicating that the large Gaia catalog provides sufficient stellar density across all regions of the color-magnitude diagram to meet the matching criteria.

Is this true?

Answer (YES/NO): NO